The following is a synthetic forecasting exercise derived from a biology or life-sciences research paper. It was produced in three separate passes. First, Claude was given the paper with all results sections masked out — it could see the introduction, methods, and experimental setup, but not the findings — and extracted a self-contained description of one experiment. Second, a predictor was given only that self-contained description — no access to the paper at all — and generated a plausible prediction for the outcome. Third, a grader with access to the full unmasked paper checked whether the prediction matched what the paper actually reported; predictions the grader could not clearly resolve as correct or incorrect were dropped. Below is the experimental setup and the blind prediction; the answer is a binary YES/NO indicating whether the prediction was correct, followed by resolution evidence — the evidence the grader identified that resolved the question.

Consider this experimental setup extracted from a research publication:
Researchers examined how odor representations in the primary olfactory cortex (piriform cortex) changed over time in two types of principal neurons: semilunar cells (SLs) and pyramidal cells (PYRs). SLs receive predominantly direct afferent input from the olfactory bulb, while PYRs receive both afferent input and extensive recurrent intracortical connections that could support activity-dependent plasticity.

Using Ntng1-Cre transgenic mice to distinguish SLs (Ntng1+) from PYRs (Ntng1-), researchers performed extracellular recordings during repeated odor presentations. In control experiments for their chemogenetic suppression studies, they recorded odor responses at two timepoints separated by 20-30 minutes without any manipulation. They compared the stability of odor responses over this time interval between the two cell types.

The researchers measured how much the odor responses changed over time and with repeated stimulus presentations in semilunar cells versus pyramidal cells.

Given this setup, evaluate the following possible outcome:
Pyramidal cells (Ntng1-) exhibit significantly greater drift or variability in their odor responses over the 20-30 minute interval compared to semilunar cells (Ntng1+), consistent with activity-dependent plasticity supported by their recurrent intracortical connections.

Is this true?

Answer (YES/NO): YES